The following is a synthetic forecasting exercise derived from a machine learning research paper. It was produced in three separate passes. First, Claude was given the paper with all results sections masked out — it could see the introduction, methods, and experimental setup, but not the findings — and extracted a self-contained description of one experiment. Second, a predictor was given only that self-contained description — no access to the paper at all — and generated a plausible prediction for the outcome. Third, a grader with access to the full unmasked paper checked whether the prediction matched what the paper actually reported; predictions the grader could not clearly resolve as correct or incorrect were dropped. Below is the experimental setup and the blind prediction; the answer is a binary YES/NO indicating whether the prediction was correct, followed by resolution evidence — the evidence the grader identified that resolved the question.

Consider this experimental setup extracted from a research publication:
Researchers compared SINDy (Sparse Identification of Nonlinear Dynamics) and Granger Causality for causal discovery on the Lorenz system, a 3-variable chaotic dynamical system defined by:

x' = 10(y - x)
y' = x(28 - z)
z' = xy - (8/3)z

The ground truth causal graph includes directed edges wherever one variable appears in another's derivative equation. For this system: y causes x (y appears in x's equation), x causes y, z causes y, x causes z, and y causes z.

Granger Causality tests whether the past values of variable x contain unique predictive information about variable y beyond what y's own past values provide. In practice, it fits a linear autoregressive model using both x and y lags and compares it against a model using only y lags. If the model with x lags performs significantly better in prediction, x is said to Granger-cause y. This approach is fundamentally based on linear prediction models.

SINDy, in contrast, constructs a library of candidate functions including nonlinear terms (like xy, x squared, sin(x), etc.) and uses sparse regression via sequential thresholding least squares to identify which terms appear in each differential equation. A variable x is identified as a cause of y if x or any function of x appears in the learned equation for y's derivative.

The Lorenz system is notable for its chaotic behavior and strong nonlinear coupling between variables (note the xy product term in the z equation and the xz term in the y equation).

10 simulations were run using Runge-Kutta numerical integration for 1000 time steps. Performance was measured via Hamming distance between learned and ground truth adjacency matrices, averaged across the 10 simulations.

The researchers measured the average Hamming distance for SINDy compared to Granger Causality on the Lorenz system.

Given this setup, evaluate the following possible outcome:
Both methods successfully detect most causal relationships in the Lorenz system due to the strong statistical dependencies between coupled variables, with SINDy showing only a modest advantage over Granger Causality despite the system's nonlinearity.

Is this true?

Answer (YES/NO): NO